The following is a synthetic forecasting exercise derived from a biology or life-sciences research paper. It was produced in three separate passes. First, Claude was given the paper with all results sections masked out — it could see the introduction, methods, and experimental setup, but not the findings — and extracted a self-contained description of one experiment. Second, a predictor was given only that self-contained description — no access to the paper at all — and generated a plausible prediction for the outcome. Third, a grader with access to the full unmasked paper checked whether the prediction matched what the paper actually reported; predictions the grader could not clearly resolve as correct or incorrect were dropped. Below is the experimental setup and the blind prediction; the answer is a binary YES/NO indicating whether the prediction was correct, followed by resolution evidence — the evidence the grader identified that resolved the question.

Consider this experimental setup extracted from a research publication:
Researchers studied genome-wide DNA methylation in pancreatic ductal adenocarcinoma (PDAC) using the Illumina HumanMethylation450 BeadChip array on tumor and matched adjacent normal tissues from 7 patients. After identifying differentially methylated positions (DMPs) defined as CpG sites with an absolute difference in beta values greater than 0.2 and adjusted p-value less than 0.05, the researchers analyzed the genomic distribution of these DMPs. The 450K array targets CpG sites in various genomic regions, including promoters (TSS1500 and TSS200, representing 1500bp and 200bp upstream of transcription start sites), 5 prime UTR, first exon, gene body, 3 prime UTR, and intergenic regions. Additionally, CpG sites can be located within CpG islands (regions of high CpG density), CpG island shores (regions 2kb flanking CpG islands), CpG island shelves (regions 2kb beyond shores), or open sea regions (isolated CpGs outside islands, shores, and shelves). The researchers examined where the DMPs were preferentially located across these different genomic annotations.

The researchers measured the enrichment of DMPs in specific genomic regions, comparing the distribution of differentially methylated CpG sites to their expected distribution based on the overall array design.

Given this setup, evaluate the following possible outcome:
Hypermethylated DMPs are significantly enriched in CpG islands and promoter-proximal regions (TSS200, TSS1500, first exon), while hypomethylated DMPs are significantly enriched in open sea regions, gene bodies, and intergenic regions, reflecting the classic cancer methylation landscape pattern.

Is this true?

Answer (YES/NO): NO